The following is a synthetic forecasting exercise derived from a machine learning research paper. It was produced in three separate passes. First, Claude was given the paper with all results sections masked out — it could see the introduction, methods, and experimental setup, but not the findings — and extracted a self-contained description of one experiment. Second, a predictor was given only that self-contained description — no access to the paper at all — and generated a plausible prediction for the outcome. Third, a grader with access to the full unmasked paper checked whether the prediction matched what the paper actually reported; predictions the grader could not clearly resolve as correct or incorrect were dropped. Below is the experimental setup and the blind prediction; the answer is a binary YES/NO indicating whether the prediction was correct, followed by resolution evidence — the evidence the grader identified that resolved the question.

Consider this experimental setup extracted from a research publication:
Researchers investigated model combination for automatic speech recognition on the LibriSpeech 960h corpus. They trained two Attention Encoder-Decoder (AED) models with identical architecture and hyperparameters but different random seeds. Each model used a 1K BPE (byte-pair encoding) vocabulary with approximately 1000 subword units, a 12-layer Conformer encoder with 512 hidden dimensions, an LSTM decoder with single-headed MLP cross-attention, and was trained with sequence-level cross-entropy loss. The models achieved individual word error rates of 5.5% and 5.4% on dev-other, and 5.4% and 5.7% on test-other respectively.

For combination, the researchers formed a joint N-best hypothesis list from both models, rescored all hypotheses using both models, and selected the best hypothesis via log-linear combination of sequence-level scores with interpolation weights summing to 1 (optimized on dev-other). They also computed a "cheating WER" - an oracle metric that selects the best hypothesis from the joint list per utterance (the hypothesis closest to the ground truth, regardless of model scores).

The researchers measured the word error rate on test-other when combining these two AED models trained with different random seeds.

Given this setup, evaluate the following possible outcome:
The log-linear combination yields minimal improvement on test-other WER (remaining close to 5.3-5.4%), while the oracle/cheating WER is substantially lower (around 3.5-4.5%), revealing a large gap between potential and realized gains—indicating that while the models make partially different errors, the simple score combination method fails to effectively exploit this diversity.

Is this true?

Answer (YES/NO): NO